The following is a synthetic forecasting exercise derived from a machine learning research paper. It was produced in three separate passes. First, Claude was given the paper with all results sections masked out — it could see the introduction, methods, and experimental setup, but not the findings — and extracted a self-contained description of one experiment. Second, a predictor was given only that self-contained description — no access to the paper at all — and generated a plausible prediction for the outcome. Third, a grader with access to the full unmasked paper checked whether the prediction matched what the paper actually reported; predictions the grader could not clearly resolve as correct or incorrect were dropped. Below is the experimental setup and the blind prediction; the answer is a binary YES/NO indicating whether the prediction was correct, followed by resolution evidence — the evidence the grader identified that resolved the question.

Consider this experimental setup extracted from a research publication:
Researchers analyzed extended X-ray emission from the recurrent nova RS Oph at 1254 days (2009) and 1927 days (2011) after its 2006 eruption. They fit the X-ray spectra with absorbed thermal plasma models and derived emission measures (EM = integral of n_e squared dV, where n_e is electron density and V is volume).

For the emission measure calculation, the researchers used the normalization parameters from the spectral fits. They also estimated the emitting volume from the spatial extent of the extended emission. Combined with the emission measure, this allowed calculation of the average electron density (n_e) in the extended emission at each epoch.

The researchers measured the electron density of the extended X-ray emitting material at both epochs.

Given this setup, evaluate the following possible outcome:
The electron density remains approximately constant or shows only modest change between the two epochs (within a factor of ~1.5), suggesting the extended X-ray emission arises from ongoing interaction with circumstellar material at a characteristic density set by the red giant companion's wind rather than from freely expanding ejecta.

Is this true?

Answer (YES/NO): NO